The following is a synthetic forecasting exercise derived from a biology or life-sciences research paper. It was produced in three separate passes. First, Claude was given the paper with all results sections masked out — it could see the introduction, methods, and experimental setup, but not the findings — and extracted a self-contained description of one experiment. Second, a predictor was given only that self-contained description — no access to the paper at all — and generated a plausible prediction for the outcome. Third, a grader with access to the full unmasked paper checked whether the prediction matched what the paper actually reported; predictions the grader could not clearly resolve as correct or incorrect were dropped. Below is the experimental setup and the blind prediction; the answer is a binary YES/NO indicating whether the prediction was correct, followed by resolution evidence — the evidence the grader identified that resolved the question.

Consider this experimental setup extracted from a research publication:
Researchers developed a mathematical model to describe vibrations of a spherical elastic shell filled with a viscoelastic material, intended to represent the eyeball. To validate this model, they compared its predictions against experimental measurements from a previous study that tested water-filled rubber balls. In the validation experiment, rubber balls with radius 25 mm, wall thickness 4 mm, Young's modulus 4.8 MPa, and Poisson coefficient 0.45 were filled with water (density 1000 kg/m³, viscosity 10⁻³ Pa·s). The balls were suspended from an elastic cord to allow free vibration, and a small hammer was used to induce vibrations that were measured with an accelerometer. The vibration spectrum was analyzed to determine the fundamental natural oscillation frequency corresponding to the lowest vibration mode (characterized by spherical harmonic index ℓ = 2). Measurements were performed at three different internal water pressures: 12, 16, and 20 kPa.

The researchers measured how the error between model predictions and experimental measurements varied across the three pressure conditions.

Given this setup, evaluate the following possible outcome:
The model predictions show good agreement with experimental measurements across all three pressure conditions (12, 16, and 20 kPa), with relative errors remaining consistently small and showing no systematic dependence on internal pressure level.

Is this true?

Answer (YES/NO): NO